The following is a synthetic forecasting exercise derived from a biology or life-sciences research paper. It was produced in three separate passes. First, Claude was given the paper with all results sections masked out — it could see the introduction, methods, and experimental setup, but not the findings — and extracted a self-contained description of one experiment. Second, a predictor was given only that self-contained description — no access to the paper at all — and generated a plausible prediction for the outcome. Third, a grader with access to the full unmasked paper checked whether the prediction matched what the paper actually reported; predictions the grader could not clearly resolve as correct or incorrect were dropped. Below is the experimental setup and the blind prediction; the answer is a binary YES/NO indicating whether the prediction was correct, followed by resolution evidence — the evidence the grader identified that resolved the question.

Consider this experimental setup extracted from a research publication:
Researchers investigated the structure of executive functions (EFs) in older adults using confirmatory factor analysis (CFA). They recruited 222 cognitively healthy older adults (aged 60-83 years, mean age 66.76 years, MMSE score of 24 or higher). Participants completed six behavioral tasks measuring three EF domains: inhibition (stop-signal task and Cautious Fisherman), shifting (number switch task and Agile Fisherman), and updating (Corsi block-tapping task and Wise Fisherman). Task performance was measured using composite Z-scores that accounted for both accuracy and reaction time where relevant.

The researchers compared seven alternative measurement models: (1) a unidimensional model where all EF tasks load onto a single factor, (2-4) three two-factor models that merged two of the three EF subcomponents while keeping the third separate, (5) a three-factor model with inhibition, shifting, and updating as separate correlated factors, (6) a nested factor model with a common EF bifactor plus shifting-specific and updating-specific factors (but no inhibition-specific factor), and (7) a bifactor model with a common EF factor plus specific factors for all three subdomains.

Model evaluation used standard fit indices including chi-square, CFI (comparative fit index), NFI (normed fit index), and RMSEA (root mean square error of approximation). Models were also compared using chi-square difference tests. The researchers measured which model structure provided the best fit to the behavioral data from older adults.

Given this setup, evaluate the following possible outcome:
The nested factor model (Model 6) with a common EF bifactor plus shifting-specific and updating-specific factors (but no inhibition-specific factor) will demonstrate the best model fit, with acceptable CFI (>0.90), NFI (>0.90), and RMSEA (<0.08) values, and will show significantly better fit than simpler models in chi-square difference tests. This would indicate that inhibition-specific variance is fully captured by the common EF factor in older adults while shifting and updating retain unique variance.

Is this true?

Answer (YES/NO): NO